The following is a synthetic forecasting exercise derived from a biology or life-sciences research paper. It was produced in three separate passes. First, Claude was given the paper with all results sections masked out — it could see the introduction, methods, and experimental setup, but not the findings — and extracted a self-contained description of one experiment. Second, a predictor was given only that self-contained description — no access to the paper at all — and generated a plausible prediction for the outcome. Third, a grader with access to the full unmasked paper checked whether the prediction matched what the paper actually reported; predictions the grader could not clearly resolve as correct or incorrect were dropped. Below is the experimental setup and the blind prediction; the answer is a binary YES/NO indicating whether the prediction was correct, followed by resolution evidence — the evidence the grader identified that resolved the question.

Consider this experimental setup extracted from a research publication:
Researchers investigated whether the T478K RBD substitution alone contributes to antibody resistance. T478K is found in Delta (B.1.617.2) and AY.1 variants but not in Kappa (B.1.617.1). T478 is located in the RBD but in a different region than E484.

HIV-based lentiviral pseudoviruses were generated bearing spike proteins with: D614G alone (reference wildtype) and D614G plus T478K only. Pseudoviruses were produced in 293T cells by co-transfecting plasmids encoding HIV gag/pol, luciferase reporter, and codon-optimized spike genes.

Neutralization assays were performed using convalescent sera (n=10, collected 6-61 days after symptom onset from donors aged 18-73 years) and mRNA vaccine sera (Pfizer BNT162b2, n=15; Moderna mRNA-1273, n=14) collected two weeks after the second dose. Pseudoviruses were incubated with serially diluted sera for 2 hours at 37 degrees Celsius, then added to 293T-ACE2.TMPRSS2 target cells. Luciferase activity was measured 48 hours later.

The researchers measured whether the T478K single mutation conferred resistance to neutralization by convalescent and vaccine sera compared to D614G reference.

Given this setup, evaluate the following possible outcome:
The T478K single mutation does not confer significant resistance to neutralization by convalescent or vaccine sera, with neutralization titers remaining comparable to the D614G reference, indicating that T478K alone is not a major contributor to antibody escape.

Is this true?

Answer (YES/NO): YES